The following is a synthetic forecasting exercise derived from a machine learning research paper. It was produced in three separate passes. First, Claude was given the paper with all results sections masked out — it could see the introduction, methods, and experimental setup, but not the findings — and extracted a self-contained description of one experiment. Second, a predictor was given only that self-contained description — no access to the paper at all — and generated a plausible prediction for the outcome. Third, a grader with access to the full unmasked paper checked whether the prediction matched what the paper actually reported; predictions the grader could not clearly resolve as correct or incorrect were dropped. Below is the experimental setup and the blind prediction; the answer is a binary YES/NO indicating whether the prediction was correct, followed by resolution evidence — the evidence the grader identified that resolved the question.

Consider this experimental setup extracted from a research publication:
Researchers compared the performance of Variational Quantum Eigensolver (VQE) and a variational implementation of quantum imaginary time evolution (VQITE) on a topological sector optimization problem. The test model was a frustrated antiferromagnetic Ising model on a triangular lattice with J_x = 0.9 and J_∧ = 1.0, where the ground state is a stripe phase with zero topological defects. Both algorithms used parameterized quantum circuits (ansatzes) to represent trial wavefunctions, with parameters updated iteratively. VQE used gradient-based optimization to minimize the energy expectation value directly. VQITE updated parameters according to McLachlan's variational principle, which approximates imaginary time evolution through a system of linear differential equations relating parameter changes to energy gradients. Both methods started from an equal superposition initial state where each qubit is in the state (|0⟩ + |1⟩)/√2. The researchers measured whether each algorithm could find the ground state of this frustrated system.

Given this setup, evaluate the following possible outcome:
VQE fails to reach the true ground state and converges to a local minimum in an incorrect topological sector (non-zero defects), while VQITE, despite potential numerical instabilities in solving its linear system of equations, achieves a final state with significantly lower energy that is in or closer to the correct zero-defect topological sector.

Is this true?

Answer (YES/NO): NO